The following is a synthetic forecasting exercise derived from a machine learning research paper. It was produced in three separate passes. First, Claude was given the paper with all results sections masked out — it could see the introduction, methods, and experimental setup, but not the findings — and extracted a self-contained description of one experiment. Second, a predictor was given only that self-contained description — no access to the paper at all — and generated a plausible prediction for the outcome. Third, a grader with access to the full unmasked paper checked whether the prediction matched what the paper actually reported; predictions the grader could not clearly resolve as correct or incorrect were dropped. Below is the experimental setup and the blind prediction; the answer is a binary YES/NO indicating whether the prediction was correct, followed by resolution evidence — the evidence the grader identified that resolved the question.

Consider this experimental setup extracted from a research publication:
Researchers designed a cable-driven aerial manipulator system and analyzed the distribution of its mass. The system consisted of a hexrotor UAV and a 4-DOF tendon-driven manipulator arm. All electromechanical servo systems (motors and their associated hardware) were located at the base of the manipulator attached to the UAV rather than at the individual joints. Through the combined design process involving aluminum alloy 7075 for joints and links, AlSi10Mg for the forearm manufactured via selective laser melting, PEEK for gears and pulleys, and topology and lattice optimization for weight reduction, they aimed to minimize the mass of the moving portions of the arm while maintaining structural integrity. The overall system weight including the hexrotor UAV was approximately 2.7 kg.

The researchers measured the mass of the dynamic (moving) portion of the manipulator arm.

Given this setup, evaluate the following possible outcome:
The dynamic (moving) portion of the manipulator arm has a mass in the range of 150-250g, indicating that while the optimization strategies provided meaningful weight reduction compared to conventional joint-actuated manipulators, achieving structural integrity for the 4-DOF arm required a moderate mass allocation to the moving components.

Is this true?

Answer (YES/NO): NO